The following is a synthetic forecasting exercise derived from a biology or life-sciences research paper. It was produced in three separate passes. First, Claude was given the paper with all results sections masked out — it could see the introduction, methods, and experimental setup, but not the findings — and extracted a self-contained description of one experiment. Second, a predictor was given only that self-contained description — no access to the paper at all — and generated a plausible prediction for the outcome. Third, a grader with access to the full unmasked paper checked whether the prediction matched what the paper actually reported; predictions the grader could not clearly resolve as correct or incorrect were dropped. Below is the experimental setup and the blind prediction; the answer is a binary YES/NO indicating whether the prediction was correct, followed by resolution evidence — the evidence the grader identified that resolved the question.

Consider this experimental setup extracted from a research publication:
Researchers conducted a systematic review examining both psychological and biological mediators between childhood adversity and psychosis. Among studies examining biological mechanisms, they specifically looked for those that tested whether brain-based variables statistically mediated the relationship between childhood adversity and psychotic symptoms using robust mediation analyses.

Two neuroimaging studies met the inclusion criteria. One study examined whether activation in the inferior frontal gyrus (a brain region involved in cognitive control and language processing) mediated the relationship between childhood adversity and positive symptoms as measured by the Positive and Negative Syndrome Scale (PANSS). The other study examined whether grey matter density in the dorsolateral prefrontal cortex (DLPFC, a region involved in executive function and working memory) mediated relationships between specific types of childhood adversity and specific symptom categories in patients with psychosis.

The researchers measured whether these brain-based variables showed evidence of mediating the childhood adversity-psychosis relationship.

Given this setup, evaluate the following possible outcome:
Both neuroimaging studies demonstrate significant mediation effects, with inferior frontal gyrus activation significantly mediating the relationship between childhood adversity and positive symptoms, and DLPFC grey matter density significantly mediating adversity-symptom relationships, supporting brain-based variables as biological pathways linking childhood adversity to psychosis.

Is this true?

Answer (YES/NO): NO